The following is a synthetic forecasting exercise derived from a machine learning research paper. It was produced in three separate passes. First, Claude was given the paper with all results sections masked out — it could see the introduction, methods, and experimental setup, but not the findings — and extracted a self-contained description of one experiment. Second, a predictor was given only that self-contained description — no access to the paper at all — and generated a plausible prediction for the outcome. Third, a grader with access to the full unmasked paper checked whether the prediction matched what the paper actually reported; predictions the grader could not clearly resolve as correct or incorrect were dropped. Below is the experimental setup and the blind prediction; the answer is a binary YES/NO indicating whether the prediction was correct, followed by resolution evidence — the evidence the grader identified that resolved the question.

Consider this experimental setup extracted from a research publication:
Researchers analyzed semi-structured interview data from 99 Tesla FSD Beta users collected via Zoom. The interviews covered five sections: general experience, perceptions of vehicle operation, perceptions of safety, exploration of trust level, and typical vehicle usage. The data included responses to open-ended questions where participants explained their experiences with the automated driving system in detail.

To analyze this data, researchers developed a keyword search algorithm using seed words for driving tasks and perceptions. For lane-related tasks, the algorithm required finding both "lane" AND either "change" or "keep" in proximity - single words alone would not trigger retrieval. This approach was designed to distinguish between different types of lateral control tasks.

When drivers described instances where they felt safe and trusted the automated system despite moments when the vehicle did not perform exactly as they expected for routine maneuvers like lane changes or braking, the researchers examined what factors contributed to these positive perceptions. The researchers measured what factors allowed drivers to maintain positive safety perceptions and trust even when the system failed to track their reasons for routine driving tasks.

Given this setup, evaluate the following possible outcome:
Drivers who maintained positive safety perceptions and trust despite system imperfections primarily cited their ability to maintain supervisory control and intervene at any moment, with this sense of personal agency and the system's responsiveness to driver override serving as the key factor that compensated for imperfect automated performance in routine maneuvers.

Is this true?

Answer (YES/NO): NO